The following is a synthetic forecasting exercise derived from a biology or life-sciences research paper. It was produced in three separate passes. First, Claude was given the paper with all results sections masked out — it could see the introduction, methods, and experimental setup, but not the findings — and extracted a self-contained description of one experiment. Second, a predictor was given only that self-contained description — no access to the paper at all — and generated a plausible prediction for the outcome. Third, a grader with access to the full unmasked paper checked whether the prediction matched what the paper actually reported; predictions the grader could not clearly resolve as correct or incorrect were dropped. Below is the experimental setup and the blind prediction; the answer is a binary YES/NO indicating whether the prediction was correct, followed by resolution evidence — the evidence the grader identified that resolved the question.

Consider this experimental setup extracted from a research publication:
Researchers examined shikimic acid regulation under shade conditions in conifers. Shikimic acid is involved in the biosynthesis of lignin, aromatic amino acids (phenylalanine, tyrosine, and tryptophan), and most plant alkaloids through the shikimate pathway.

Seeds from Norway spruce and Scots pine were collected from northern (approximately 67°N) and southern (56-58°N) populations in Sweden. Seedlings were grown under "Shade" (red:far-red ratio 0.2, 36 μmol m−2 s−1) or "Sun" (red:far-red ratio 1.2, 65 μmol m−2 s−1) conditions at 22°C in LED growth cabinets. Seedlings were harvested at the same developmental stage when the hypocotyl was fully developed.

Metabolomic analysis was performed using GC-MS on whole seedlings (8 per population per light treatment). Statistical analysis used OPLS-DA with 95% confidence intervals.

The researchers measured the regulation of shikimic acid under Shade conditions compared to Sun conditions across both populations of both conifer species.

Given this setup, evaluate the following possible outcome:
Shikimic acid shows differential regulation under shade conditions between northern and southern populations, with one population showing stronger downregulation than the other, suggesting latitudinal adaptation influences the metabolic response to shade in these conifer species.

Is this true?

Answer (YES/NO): NO